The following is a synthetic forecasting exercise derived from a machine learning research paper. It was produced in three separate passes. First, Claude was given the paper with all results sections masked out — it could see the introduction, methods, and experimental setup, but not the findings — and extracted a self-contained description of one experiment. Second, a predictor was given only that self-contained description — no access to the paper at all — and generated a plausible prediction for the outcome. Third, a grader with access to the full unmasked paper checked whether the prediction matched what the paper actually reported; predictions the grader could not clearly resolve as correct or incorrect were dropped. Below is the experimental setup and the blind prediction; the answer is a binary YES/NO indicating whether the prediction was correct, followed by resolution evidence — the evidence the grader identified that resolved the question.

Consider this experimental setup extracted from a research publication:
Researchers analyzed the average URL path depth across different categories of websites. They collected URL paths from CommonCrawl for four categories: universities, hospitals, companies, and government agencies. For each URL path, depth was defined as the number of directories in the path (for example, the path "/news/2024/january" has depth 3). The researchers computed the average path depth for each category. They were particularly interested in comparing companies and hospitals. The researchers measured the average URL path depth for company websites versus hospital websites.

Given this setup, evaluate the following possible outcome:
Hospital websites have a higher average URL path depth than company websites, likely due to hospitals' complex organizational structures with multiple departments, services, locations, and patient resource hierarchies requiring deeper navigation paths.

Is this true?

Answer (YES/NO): NO